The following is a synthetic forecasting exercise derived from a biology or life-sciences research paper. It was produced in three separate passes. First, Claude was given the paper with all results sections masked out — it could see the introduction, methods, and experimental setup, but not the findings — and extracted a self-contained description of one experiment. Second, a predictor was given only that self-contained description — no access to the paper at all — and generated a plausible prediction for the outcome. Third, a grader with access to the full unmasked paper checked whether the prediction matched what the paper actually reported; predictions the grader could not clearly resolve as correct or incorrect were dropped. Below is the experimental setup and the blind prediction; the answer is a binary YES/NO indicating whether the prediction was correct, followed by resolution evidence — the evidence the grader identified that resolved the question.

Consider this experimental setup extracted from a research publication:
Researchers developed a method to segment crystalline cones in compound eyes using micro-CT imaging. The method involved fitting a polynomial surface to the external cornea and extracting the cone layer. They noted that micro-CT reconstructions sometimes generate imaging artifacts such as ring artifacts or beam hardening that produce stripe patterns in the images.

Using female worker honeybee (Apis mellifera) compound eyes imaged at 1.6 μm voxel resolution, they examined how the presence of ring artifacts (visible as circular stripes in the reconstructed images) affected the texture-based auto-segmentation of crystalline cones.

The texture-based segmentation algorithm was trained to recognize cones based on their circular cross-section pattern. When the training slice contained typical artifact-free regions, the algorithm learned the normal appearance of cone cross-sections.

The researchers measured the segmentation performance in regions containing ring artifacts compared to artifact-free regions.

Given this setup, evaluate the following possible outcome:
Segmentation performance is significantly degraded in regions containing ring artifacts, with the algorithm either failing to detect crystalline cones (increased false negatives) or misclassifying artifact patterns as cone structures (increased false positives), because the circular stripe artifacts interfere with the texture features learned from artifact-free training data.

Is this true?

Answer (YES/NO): YES